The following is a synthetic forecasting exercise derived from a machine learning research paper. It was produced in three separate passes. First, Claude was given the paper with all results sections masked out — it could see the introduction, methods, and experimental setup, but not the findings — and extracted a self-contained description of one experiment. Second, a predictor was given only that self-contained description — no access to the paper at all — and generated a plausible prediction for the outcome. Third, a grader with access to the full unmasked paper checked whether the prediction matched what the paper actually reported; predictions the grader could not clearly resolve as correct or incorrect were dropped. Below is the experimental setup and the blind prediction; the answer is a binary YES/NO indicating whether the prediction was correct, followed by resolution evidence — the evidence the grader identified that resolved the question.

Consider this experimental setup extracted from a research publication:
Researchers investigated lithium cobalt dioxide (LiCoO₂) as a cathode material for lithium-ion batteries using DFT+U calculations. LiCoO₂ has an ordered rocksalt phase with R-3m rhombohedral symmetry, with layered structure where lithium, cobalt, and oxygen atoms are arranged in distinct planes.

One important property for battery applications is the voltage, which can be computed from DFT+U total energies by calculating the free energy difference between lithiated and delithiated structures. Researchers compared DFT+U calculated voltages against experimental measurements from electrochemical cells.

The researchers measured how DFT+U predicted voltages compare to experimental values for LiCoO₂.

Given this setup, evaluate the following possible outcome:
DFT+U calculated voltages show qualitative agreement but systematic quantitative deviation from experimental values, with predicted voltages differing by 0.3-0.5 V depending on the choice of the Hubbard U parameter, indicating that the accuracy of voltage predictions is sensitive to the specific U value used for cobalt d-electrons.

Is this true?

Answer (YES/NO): NO